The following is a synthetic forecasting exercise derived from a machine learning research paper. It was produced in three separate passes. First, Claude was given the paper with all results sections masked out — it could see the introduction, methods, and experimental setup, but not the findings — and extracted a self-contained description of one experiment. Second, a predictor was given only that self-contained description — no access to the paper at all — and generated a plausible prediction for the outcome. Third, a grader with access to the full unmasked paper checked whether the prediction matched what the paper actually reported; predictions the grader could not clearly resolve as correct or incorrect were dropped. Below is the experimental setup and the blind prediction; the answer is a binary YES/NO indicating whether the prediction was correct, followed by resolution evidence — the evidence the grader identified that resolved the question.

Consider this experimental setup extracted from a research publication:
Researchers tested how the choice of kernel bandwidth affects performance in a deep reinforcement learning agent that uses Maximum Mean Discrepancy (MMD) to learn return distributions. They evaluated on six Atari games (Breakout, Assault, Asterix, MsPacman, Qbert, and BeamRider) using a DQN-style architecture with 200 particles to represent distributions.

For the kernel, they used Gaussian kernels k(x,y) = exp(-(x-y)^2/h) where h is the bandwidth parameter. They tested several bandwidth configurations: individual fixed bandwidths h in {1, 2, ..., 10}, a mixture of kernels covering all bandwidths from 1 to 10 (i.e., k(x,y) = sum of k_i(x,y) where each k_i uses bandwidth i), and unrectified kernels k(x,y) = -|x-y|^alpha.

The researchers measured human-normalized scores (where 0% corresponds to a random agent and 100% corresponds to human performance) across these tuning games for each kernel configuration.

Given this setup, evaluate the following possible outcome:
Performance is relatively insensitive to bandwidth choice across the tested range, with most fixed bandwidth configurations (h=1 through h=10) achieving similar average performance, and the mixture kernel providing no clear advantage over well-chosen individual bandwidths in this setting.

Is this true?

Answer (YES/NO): NO